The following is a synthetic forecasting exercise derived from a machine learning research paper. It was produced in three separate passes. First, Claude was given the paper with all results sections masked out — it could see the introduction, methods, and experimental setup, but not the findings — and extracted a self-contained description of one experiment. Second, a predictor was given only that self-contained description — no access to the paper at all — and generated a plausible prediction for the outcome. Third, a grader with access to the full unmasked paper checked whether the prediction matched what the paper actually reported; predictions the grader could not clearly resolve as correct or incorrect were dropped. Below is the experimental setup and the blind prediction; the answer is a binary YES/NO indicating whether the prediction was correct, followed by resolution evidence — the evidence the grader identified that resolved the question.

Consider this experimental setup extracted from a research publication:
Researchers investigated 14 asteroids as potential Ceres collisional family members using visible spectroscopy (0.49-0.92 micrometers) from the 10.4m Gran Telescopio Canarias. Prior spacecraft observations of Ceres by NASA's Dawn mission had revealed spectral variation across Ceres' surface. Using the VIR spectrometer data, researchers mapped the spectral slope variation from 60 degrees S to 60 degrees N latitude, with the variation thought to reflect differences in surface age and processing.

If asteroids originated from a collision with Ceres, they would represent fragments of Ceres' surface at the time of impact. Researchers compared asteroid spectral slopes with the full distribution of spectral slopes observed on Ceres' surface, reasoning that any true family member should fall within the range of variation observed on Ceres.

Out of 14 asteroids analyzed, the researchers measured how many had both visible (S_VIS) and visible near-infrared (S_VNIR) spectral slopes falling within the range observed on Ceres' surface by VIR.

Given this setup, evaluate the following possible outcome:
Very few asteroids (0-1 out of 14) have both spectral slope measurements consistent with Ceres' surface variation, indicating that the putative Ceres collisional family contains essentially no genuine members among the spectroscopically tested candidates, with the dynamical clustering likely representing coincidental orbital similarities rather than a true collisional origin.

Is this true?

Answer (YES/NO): NO